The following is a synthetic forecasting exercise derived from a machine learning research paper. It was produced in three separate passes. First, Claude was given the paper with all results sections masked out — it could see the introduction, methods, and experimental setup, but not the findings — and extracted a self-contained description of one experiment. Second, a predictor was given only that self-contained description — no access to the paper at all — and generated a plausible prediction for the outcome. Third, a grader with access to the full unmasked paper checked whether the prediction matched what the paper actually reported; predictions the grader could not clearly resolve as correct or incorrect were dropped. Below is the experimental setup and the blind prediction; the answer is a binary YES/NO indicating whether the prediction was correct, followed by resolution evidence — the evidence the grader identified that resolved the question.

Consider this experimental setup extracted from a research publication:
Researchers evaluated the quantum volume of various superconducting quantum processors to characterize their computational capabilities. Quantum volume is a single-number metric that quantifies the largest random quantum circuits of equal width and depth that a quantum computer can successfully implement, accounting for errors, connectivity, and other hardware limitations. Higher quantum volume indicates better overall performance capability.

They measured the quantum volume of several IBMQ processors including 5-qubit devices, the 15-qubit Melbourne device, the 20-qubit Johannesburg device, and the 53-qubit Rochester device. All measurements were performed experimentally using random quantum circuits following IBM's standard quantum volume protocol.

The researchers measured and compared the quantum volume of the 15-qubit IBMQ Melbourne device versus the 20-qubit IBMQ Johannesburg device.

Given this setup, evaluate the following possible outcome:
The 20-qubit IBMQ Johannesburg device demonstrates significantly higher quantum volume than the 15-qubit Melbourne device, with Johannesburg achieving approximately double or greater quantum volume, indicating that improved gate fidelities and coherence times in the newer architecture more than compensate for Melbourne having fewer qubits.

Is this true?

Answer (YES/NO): YES